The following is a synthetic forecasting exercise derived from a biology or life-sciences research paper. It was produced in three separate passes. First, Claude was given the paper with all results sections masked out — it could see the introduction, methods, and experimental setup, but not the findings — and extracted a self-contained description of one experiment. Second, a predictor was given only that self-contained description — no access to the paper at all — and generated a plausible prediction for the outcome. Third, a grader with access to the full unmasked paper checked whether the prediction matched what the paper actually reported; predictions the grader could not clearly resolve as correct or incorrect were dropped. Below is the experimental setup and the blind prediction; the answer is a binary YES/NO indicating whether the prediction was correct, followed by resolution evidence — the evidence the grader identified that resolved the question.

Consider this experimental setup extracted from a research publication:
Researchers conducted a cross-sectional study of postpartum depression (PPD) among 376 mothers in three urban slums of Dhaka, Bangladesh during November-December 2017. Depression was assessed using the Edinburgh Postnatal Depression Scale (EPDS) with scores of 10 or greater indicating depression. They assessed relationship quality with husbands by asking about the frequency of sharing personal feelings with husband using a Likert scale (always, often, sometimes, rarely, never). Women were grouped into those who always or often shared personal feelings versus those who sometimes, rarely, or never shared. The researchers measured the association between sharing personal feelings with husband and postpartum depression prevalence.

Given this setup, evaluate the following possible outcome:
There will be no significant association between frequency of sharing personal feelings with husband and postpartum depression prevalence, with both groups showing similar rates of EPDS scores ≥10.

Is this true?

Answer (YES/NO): NO